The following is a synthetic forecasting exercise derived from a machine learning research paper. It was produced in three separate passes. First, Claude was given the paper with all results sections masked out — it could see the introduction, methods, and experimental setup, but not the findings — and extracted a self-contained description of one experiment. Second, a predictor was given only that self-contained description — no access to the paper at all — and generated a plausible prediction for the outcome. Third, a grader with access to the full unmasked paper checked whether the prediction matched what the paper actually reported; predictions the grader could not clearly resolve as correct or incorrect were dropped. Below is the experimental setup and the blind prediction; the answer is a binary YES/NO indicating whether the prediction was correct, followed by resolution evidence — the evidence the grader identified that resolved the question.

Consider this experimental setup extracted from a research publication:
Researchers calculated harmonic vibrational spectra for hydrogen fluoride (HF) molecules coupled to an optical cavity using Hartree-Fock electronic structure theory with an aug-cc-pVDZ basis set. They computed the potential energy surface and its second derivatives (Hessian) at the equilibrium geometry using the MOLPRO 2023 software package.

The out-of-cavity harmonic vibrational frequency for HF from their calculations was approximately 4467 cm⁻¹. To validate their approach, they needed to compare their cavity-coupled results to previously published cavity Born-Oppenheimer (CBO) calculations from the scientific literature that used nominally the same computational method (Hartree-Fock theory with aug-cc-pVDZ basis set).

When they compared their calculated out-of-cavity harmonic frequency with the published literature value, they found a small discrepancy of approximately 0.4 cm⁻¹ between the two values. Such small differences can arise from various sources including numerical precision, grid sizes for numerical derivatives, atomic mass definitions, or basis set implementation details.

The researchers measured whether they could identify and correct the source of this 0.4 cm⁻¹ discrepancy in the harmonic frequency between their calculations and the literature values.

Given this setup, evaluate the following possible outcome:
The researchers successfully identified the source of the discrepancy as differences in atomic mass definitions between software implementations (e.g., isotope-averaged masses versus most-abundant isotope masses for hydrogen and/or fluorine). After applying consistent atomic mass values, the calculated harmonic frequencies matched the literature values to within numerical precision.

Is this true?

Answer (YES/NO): NO